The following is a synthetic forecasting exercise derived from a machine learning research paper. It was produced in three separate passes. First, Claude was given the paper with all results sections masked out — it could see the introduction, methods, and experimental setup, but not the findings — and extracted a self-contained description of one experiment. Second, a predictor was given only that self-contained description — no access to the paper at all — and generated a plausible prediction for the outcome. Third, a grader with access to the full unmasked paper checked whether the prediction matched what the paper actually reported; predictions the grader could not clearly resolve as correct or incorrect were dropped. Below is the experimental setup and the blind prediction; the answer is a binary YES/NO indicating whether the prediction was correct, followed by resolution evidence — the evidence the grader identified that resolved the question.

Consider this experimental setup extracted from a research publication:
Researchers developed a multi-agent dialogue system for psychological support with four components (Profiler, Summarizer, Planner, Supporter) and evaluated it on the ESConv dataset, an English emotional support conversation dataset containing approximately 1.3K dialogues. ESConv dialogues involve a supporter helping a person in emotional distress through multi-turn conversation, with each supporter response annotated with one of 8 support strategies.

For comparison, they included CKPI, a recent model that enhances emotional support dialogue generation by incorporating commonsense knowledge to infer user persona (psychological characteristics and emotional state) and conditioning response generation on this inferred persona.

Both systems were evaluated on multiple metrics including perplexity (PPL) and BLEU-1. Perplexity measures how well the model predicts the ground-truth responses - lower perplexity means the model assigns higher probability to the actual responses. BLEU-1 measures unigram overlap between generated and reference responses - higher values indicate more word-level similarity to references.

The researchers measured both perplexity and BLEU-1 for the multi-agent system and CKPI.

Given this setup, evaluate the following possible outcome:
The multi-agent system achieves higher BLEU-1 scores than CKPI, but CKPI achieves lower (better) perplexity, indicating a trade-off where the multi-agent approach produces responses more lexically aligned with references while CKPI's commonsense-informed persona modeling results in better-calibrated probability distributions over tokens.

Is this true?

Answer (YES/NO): YES